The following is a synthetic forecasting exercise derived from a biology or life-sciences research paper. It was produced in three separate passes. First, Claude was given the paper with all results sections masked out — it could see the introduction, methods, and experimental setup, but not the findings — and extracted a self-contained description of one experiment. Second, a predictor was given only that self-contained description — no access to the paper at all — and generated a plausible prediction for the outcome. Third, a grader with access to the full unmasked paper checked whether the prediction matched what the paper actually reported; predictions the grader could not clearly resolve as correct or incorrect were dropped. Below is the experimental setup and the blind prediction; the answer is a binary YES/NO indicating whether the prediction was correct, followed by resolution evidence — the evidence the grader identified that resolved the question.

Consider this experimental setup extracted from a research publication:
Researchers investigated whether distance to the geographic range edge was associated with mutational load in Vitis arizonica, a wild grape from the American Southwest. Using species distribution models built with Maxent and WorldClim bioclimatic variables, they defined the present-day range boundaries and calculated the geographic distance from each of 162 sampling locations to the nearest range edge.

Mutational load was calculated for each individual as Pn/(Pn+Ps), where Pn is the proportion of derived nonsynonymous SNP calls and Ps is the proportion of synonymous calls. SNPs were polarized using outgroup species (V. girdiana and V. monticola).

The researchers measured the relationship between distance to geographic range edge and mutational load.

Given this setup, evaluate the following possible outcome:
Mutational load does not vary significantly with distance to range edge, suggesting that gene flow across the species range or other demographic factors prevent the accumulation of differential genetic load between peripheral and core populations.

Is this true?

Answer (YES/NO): YES